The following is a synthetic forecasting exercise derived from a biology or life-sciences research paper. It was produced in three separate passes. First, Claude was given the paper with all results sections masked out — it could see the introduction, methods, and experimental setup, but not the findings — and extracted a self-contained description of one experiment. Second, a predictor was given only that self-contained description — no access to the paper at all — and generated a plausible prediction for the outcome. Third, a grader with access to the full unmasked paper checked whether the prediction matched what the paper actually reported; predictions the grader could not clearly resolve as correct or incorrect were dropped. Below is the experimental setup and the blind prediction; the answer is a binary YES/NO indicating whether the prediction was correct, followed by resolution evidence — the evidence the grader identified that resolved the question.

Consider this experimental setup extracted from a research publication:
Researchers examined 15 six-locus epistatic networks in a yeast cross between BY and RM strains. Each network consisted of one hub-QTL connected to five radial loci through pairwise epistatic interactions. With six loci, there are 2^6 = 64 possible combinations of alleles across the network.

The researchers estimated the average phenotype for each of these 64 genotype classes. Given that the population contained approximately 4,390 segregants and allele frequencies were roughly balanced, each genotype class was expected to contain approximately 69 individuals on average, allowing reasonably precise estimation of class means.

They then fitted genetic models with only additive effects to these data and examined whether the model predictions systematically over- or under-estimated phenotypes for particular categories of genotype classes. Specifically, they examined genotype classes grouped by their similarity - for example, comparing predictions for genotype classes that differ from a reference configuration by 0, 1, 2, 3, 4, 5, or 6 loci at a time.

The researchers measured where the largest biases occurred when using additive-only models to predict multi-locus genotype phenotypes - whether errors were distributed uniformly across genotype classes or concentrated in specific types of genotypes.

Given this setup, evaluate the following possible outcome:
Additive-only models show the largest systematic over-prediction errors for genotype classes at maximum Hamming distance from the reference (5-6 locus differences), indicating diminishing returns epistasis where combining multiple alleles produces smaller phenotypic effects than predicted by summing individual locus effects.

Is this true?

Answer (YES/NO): NO